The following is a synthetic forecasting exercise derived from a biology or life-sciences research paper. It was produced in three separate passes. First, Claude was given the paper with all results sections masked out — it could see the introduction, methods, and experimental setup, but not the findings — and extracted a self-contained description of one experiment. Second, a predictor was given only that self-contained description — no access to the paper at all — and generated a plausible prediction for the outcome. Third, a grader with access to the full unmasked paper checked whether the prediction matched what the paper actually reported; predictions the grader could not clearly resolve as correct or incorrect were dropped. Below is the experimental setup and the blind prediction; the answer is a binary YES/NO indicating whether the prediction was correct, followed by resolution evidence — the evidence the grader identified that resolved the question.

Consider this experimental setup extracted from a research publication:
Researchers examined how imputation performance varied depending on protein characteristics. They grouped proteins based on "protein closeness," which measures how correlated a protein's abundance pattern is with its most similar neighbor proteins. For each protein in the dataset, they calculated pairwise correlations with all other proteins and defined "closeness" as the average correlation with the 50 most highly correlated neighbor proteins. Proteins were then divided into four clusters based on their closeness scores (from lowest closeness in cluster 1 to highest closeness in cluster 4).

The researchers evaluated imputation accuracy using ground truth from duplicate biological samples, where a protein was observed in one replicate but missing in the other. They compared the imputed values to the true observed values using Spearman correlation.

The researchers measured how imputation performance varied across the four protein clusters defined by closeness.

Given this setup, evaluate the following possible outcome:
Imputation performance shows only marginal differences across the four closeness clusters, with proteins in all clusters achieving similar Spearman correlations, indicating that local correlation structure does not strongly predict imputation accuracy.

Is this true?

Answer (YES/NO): NO